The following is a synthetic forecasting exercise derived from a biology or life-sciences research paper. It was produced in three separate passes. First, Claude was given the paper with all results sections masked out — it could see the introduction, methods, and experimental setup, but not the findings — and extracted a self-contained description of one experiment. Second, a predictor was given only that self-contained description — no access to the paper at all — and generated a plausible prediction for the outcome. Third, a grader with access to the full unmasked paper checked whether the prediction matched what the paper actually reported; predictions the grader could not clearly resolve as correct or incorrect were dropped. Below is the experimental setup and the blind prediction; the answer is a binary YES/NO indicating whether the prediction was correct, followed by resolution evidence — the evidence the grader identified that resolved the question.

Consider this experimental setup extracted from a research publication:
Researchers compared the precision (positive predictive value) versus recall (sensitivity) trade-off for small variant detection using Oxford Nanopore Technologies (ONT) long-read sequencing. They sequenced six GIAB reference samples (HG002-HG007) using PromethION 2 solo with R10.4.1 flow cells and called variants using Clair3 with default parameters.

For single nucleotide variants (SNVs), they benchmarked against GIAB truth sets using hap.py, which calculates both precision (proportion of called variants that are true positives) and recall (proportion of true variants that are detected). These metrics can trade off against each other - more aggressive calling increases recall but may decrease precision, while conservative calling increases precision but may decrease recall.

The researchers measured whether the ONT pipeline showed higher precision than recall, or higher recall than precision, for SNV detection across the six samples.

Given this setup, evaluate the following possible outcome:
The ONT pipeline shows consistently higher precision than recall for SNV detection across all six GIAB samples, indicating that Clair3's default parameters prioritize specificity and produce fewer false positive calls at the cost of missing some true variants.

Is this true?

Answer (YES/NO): YES